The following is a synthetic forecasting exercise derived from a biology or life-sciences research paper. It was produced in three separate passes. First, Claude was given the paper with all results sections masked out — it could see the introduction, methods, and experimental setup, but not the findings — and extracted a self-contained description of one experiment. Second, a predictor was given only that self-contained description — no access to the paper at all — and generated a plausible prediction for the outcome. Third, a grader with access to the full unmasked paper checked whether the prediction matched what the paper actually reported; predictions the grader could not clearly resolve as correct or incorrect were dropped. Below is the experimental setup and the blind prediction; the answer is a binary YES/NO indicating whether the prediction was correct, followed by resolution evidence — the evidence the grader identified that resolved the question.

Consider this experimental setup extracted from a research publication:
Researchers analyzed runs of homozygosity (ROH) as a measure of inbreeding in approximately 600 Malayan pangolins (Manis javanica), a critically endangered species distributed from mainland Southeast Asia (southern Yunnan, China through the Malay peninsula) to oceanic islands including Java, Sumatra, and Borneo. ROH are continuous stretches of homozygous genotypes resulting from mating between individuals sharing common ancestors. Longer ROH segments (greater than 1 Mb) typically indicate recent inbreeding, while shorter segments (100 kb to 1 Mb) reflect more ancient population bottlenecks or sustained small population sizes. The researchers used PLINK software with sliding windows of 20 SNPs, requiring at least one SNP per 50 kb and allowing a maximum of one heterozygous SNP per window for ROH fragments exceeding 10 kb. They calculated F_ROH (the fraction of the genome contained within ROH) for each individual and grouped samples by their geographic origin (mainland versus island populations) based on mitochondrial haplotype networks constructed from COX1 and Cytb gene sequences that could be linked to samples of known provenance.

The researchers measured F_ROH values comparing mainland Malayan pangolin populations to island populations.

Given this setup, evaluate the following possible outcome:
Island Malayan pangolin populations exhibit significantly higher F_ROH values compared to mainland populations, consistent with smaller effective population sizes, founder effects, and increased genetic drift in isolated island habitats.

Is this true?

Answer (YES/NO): NO